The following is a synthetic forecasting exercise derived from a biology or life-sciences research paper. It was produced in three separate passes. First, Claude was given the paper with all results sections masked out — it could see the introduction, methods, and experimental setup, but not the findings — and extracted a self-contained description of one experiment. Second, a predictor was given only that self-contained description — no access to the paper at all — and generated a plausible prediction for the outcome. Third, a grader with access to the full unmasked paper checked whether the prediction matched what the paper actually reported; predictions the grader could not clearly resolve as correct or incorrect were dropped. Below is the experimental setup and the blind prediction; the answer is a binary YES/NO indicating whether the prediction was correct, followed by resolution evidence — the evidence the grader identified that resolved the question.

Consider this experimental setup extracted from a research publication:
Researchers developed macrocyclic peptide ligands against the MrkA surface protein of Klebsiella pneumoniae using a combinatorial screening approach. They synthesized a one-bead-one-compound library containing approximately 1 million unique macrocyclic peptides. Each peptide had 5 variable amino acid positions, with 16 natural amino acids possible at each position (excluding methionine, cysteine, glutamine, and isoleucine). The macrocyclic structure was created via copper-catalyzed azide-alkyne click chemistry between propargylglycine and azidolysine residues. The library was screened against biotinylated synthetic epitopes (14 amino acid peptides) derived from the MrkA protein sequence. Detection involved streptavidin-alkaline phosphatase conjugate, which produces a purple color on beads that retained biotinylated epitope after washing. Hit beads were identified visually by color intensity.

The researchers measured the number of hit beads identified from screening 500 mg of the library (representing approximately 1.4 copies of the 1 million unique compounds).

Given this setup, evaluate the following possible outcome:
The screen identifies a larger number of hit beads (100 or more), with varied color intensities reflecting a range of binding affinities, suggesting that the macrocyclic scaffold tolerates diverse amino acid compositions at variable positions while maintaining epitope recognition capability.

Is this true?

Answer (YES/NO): NO